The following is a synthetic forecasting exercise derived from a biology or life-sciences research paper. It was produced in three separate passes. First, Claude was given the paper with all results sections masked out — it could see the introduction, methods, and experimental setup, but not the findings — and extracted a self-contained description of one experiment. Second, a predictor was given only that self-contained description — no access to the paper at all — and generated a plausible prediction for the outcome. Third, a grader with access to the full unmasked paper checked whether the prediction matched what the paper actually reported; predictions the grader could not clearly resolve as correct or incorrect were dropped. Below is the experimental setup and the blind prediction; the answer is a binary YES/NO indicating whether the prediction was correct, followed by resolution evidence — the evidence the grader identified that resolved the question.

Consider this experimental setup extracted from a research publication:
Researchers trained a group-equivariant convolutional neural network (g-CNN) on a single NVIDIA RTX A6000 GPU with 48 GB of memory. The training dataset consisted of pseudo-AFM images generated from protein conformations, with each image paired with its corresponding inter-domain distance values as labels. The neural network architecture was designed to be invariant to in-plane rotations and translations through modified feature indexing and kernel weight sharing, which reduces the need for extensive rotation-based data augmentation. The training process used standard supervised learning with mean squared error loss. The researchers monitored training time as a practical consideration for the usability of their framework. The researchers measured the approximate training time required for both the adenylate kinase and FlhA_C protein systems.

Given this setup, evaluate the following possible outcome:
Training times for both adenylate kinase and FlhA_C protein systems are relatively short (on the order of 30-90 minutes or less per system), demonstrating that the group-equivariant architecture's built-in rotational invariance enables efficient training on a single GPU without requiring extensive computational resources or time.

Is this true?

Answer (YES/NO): NO